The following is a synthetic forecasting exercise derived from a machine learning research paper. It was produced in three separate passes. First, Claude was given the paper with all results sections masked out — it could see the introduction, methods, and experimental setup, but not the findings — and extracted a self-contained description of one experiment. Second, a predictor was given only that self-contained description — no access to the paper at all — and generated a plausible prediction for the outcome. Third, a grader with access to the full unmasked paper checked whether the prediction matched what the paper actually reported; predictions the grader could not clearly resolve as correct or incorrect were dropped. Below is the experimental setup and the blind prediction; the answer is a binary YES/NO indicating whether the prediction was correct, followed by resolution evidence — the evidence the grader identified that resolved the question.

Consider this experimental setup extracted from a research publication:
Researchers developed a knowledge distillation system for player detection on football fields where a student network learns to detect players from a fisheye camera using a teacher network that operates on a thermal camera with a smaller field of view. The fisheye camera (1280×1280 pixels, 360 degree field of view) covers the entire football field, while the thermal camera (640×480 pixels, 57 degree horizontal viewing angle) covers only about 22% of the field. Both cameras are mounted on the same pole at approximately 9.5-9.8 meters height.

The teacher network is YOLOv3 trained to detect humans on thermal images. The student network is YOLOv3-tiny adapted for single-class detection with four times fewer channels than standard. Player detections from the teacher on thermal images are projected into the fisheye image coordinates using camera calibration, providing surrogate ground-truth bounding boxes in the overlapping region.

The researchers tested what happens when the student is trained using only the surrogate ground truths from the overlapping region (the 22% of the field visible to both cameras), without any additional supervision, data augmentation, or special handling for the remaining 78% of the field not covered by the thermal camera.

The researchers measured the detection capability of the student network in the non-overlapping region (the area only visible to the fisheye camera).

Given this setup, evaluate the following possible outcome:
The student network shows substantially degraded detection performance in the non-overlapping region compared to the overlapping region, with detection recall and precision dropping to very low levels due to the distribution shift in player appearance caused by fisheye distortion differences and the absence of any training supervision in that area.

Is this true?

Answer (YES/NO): NO